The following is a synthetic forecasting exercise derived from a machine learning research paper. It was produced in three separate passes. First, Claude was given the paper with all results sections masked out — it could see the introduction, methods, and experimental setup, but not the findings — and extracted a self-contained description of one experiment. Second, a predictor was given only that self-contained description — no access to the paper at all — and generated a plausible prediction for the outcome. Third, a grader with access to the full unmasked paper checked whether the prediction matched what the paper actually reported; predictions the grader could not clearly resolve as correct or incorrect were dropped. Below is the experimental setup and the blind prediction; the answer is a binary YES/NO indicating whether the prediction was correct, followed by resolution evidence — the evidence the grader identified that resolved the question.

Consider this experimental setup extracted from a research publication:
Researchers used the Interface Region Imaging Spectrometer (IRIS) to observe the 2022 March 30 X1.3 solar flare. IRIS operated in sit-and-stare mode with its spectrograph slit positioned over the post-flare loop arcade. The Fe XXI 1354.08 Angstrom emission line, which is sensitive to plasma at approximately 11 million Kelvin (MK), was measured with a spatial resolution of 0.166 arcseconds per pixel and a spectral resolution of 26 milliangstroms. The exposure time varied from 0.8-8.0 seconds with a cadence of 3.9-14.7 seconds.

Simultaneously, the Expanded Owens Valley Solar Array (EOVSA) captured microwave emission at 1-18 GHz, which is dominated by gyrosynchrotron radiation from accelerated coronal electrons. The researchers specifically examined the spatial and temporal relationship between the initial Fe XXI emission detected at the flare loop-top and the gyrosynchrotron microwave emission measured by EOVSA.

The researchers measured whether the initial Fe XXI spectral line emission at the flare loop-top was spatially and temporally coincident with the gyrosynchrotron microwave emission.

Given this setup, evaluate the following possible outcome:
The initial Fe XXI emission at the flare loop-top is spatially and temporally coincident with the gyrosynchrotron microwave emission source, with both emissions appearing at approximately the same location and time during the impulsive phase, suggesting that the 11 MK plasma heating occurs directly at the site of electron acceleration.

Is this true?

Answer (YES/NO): YES